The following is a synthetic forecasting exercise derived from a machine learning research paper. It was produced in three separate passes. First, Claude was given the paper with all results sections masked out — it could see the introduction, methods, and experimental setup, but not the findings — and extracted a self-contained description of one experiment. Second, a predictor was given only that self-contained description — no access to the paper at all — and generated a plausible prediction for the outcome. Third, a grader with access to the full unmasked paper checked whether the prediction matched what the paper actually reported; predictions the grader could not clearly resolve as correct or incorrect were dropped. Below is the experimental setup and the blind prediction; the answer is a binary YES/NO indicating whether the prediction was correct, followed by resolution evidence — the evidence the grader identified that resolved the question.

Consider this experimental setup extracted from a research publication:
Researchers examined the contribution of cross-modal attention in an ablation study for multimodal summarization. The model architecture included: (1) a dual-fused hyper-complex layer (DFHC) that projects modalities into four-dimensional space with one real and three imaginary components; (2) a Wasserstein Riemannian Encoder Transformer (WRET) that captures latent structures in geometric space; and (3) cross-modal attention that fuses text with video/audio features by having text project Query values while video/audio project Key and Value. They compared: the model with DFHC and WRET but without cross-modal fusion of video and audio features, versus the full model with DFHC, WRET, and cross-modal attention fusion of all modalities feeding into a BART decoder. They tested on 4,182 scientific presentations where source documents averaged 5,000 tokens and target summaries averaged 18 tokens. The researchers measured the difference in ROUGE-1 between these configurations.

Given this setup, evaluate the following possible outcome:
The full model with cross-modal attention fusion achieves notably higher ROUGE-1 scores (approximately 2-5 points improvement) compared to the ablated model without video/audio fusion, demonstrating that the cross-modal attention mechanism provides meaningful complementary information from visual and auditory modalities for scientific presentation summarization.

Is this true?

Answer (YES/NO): YES